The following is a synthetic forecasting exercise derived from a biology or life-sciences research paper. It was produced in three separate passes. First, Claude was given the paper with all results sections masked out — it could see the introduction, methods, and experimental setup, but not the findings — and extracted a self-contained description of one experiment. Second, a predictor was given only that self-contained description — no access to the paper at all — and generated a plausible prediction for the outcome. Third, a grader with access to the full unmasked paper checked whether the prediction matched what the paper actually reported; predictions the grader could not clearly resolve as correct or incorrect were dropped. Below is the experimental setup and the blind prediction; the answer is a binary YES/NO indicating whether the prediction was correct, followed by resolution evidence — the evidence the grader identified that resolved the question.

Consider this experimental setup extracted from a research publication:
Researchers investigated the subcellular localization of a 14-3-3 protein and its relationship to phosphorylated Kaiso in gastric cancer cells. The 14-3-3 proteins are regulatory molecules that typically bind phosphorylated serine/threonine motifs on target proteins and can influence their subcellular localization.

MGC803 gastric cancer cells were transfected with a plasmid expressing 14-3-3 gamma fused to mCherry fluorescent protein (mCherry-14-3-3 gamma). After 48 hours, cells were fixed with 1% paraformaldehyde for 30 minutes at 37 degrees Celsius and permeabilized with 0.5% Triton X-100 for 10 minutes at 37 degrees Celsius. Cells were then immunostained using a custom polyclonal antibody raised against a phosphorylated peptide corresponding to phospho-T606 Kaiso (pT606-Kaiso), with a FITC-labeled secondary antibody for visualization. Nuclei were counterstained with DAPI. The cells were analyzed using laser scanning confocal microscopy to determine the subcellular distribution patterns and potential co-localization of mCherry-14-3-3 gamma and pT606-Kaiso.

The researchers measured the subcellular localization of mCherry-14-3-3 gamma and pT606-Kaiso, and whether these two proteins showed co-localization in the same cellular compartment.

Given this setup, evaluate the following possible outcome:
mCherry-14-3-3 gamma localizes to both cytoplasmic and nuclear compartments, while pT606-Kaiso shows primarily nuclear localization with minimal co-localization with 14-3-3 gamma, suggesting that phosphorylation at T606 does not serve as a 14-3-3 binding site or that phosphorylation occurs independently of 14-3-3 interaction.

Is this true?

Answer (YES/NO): NO